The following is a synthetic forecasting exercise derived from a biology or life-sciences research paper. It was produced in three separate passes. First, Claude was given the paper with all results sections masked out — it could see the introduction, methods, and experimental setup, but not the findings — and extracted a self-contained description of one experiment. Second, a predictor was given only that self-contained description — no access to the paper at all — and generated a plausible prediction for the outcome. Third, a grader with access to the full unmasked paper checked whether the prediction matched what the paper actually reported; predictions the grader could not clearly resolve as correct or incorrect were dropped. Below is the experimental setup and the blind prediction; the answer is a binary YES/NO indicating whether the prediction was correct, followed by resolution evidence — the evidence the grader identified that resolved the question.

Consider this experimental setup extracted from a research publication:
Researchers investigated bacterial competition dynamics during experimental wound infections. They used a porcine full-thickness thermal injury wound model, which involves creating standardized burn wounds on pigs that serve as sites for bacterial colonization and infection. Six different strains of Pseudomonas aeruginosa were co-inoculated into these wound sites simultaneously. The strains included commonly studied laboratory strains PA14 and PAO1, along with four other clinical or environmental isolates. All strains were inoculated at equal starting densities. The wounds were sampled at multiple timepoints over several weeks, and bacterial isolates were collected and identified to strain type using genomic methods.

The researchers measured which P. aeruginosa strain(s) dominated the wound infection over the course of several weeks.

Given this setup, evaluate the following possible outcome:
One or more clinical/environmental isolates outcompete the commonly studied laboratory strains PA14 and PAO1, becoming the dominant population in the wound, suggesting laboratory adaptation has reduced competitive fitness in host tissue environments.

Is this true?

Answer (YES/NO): NO